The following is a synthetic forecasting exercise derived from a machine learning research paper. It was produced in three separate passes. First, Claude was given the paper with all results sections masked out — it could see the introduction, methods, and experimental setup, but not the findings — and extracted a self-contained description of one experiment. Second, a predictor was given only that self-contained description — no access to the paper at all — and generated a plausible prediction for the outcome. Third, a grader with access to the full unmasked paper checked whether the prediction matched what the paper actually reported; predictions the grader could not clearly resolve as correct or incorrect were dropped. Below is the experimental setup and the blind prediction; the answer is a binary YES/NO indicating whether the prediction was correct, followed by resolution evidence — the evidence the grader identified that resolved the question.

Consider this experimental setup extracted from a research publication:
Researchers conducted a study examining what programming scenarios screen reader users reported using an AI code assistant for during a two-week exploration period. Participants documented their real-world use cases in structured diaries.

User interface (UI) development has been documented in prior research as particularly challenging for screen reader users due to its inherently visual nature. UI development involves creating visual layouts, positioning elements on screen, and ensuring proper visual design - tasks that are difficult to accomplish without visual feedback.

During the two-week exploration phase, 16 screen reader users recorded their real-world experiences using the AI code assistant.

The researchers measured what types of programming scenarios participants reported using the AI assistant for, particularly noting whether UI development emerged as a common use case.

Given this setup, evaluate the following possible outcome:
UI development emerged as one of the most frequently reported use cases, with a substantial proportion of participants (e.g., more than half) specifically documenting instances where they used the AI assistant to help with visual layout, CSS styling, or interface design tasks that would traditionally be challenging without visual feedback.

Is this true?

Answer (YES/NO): YES